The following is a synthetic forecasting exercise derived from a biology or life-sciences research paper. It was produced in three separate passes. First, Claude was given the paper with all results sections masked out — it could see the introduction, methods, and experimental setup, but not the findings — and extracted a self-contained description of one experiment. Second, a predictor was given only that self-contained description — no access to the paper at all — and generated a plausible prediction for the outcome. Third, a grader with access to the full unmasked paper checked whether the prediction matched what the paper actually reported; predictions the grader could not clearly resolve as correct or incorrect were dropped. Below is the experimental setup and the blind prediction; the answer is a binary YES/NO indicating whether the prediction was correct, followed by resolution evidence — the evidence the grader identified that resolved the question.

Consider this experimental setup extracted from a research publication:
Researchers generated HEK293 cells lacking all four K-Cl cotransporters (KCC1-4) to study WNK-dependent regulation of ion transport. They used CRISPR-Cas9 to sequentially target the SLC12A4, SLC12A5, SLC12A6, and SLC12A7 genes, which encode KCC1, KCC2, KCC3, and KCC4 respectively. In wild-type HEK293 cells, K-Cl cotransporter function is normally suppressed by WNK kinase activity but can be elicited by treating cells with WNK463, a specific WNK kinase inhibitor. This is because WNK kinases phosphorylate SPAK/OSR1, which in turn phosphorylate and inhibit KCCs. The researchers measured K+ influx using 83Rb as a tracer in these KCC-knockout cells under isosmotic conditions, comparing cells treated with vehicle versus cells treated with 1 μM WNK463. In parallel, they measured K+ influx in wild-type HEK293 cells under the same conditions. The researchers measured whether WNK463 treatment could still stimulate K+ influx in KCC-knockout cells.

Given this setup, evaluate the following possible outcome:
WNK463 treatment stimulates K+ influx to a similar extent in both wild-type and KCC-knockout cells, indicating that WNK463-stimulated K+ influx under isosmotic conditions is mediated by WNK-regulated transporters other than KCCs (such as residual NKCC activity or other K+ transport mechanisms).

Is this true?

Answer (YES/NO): NO